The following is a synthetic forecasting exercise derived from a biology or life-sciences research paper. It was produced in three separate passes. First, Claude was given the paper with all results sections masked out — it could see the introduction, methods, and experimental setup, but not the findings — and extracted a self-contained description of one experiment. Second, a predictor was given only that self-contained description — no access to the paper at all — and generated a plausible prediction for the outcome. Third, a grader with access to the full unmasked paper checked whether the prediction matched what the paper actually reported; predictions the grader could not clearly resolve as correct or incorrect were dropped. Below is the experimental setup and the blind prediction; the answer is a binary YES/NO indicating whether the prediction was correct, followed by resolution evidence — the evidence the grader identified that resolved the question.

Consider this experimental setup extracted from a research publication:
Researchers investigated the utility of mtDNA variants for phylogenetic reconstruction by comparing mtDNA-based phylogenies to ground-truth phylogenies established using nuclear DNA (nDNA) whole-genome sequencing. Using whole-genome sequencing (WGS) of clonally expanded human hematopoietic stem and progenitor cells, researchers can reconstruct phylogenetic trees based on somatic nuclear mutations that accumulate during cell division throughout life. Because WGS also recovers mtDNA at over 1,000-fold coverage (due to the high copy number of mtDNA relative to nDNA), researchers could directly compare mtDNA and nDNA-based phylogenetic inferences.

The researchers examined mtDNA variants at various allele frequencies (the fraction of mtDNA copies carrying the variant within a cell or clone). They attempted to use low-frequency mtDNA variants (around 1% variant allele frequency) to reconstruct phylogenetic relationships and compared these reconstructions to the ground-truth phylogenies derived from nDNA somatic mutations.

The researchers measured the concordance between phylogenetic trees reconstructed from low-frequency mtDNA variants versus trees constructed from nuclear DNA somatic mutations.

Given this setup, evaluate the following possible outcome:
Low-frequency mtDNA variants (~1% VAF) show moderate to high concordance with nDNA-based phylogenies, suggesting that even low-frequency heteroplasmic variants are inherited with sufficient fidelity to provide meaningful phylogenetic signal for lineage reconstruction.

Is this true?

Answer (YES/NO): NO